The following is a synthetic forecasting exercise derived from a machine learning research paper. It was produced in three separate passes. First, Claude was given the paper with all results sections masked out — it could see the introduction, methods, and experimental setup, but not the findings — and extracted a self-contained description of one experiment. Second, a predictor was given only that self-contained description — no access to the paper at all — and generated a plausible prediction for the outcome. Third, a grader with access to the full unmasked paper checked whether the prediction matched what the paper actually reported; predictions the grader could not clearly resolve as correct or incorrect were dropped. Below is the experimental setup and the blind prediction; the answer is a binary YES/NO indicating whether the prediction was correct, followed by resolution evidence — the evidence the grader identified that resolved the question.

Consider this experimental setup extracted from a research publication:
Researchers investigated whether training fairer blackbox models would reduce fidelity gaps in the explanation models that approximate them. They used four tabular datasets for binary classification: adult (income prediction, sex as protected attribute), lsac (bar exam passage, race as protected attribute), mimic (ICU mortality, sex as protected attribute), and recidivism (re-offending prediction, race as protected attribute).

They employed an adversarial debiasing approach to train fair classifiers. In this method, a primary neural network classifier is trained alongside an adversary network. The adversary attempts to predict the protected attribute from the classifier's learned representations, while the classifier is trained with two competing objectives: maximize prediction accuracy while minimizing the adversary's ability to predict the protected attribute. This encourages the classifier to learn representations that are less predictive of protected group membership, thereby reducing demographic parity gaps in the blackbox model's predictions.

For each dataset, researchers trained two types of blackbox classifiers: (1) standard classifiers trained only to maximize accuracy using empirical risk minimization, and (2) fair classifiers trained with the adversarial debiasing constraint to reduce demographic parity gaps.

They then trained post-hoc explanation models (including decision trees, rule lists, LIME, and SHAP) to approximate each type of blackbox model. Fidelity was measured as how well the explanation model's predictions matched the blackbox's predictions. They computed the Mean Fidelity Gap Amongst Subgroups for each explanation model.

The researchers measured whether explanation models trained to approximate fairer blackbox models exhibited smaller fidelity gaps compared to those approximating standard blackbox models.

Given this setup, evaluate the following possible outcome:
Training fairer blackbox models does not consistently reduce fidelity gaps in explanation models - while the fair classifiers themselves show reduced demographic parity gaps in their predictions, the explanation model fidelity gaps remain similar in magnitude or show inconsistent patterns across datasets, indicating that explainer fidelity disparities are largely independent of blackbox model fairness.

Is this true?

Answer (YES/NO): NO